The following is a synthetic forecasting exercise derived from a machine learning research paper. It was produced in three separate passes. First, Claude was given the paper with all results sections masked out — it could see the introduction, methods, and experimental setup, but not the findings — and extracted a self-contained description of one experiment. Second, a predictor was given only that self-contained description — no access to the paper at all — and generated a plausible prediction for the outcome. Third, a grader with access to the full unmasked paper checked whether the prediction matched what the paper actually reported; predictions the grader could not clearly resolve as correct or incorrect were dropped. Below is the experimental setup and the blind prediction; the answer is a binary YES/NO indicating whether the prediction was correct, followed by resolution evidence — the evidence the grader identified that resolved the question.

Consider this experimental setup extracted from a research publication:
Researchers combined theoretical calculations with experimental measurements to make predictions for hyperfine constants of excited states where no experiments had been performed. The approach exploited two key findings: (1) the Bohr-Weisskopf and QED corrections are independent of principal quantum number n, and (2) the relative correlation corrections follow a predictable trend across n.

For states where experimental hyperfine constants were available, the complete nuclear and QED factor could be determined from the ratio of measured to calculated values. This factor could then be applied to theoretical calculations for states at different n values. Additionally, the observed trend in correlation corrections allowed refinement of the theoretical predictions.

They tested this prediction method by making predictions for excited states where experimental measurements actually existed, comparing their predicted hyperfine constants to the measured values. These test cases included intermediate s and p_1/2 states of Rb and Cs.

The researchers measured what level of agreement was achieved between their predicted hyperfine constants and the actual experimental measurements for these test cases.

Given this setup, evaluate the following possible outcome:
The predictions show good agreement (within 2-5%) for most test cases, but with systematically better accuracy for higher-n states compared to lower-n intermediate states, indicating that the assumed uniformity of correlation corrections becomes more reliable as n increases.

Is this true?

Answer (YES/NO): NO